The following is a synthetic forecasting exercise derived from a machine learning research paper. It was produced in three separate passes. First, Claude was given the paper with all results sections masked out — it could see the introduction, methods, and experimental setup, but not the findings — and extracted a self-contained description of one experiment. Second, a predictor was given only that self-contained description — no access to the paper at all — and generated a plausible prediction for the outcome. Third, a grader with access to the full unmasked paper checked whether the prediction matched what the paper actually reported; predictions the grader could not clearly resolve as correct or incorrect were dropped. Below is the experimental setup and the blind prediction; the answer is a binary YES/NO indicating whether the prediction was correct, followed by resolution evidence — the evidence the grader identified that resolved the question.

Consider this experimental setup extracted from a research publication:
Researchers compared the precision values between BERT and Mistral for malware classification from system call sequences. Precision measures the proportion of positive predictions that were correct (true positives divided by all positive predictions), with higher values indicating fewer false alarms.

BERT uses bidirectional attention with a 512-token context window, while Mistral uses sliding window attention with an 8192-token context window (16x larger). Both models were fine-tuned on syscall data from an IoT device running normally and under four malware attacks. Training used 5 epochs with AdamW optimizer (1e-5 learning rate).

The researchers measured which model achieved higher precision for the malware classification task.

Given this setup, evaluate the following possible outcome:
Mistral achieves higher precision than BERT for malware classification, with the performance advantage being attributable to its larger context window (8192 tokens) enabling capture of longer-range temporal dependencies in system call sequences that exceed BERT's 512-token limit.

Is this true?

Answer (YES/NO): NO